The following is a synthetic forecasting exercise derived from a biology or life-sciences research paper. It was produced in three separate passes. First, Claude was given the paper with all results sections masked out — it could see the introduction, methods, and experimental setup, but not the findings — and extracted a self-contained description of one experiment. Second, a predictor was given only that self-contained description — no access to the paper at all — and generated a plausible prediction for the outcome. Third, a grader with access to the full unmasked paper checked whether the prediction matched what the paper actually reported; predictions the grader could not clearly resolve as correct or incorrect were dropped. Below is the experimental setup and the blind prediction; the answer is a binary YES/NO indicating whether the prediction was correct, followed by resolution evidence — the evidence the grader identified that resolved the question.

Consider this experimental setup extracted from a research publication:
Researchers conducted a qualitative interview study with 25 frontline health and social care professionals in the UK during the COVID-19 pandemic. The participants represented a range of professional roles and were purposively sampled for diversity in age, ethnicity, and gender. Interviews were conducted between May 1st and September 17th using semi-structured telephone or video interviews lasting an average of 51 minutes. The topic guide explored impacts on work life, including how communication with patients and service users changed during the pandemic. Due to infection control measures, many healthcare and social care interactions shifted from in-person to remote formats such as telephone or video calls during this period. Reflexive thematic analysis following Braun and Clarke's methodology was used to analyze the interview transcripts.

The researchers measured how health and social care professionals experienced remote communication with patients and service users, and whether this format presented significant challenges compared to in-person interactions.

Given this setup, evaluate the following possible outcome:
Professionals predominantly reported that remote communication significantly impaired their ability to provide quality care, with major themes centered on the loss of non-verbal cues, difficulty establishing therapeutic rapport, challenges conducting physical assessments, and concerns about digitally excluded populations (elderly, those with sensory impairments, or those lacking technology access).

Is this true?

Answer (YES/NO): NO